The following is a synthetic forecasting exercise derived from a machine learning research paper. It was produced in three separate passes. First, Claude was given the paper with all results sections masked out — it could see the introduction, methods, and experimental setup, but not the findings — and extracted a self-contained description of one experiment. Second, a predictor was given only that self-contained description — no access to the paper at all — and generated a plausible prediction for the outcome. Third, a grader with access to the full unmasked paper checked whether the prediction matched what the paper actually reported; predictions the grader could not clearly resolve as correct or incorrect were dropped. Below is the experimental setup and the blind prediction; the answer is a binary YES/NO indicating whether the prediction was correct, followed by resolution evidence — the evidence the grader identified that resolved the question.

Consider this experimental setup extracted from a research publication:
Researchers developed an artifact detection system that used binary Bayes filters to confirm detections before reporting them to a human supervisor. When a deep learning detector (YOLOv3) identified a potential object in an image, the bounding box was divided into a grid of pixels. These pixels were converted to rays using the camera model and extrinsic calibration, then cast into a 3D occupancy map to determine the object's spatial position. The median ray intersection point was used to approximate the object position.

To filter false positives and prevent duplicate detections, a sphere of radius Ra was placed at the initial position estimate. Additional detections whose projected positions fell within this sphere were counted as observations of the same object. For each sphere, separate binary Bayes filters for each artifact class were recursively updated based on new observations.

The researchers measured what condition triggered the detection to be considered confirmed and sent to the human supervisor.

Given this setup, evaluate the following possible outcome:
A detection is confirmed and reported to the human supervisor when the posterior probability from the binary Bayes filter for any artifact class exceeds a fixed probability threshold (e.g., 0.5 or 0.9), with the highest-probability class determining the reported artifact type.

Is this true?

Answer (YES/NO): NO